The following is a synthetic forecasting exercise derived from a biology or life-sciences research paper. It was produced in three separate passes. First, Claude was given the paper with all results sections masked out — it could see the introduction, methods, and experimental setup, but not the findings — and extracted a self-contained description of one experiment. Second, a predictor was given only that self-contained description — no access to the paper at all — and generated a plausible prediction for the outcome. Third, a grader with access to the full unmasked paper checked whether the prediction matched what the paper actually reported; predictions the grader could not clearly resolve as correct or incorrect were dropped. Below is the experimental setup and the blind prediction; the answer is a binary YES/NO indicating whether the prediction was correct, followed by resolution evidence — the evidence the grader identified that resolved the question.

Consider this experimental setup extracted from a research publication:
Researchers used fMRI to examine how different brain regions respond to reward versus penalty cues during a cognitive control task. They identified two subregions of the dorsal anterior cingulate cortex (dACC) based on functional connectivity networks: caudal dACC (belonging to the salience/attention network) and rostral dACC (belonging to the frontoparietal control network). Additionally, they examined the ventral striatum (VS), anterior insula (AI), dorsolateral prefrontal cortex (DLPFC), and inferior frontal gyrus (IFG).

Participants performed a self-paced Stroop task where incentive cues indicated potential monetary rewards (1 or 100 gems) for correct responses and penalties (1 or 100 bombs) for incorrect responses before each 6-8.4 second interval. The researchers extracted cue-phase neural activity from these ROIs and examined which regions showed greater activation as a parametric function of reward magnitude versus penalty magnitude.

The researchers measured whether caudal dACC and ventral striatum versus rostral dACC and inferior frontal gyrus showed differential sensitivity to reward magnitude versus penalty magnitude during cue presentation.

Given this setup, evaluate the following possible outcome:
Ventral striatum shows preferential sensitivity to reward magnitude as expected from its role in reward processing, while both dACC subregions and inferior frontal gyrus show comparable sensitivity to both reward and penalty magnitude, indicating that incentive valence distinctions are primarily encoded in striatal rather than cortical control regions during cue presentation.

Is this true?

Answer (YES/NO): NO